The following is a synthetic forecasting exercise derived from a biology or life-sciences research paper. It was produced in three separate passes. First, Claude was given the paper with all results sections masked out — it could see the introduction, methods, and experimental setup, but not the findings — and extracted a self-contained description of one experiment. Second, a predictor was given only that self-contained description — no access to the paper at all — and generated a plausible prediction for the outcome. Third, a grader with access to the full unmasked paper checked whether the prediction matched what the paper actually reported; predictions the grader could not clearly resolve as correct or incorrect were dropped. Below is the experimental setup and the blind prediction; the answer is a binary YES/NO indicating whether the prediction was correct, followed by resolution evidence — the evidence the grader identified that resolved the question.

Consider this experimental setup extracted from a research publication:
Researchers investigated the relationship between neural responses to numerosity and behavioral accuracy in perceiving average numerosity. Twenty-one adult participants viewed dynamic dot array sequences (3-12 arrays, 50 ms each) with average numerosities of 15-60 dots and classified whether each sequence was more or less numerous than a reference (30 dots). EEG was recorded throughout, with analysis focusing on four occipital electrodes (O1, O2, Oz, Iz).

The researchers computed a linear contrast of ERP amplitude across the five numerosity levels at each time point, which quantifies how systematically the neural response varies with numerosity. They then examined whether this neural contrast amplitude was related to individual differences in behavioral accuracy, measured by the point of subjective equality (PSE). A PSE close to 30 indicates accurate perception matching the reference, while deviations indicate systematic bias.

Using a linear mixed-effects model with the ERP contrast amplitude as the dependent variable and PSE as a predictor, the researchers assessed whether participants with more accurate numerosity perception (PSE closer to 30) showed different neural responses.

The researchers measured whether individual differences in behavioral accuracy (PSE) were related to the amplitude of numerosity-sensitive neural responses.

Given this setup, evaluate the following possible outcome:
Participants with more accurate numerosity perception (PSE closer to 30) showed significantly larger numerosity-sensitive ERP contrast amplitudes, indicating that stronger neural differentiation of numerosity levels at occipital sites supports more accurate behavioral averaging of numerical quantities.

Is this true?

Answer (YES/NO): YES